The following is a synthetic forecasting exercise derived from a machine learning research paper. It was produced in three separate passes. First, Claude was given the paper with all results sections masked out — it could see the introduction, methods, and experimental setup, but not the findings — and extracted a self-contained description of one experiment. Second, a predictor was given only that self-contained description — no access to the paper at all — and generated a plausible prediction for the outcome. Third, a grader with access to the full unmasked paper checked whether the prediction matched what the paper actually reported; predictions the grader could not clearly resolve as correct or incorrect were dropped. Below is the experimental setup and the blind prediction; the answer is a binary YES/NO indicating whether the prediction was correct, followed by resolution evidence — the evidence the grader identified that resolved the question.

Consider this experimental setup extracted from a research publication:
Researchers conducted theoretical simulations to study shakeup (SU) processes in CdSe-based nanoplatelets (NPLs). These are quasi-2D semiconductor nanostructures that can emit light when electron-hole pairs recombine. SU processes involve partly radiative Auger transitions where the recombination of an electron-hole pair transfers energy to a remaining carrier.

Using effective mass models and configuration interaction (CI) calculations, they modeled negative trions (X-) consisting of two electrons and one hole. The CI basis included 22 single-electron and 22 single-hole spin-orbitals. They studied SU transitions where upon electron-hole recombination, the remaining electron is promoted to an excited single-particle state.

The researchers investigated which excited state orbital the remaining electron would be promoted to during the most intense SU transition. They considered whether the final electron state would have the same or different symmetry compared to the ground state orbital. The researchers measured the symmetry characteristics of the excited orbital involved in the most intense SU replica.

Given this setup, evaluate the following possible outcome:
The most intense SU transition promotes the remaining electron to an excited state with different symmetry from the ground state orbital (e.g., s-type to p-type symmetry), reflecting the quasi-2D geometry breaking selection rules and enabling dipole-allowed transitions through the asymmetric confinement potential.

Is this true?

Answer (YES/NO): NO